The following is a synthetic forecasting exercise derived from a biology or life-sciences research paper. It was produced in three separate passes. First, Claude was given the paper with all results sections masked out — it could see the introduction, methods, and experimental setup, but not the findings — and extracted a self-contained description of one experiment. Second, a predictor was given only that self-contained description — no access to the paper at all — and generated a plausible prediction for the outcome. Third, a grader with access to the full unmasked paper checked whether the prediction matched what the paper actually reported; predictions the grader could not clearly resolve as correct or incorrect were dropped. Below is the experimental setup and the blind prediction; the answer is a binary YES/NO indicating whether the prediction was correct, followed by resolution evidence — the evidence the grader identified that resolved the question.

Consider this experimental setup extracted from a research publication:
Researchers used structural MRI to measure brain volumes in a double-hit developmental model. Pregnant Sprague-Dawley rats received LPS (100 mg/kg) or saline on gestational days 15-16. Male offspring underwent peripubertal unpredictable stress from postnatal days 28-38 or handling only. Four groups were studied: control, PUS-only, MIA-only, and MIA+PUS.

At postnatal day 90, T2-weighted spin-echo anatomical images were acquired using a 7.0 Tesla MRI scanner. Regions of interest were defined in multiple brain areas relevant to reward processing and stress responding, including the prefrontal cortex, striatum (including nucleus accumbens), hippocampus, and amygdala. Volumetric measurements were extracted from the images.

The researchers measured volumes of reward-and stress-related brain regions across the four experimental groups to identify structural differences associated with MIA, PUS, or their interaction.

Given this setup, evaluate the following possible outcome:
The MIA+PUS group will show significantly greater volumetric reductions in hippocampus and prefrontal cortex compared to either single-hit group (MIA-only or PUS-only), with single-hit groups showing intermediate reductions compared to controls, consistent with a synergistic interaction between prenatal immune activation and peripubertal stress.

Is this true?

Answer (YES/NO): NO